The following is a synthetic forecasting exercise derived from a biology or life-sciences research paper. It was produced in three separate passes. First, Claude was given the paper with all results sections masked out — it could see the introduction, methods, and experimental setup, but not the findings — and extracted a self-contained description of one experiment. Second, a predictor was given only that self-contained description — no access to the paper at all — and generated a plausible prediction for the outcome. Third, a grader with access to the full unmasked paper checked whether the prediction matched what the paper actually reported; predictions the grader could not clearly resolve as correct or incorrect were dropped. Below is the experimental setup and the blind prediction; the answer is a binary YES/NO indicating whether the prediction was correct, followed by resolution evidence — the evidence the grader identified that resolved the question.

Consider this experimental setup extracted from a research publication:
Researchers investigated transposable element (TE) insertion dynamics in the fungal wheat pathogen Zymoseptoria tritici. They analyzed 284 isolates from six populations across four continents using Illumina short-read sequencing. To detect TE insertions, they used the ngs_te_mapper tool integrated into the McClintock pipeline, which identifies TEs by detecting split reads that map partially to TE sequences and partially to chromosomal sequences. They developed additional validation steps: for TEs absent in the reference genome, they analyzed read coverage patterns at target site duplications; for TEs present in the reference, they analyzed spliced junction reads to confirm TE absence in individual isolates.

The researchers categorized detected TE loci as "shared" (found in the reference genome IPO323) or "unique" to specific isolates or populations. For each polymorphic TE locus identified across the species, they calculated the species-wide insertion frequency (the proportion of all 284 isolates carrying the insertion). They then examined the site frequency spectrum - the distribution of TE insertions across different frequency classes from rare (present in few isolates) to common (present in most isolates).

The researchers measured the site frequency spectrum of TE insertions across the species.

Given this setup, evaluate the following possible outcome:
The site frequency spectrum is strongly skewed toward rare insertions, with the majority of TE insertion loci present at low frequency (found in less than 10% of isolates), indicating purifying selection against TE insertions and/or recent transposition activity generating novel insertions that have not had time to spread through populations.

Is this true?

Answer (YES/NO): YES